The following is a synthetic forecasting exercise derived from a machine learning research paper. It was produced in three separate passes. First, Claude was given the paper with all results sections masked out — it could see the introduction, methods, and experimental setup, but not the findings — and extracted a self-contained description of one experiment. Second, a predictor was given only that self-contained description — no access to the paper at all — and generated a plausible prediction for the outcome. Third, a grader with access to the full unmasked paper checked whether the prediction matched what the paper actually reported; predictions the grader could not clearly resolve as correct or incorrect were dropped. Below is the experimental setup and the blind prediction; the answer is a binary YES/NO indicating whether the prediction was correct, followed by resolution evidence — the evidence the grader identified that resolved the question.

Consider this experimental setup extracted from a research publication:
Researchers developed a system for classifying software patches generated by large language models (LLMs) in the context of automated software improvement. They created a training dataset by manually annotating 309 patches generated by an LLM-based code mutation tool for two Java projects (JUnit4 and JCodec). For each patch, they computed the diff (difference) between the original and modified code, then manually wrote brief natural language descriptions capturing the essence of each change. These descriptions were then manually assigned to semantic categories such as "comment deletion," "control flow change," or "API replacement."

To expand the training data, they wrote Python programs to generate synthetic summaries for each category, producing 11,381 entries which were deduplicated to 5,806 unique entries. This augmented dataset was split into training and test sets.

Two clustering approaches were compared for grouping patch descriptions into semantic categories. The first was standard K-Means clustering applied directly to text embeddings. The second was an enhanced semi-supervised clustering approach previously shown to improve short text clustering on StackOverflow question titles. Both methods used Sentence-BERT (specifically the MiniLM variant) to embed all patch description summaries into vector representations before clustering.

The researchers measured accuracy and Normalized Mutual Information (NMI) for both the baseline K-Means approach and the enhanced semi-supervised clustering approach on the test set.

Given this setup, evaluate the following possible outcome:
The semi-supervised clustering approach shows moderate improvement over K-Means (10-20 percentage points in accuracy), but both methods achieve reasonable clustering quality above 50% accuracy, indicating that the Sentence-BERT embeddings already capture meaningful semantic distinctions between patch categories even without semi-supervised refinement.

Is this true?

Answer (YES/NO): NO